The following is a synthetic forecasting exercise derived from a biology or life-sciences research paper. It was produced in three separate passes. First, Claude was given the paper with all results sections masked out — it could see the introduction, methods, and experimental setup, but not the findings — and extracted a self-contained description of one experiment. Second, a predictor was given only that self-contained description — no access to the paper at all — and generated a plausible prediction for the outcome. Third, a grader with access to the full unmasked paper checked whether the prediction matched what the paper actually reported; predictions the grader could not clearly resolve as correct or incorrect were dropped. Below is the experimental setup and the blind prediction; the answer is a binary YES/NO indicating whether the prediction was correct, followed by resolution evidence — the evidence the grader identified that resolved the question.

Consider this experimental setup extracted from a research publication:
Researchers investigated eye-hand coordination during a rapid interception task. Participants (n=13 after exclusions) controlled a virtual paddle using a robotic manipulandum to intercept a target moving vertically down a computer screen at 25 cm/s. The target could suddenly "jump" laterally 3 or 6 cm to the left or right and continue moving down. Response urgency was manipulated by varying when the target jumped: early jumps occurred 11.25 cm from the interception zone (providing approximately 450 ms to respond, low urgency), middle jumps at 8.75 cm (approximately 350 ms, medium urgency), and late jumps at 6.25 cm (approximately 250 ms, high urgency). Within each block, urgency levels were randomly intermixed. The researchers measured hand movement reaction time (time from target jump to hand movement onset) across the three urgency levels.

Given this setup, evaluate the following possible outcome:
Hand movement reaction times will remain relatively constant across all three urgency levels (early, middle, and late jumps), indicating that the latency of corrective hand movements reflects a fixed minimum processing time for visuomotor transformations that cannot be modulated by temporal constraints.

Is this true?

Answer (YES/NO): NO